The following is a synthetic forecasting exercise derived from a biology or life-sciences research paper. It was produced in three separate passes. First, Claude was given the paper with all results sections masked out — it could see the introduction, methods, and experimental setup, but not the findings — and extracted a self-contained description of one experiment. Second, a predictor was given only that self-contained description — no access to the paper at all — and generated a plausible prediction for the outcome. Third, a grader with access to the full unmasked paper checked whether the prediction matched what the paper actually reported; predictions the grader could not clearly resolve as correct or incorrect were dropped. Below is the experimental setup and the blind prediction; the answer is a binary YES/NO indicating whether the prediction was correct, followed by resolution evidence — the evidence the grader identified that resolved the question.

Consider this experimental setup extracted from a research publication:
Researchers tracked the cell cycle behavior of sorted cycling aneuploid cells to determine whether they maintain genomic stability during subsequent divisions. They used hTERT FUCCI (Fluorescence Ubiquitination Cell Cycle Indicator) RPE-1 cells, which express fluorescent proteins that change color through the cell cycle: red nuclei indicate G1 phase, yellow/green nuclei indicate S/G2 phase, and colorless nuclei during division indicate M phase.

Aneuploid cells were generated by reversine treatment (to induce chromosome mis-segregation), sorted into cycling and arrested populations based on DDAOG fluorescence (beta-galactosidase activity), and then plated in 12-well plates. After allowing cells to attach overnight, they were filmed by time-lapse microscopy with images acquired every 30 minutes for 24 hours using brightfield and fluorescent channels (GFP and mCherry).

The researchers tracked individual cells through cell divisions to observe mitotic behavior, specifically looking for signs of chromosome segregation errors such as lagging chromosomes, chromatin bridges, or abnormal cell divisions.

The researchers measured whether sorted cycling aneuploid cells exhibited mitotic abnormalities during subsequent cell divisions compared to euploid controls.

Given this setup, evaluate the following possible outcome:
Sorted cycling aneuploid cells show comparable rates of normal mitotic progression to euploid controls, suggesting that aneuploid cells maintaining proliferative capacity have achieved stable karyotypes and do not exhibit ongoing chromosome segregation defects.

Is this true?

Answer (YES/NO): YES